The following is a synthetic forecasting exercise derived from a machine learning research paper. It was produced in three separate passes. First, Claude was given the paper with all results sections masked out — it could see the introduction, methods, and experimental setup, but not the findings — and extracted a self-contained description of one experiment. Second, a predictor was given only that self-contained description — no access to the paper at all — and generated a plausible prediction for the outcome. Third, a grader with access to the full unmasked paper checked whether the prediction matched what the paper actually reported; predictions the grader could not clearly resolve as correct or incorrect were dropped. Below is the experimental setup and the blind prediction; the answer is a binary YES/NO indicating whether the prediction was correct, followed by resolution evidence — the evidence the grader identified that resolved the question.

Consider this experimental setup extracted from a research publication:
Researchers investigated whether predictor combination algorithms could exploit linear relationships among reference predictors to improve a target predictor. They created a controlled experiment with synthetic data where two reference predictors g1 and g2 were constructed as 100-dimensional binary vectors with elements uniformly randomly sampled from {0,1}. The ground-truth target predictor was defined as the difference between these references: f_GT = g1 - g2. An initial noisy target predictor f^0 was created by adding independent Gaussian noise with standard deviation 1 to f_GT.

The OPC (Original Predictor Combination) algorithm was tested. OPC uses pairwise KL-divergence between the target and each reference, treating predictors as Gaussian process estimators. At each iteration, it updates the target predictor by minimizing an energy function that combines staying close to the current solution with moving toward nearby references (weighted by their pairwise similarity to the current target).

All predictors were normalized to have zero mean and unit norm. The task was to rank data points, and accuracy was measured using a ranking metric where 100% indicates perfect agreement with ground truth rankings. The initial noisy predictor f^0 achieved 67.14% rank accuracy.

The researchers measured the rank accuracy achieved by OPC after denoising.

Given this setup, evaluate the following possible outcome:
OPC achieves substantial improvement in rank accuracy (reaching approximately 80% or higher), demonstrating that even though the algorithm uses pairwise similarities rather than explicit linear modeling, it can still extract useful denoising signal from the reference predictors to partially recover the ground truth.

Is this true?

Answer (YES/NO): NO